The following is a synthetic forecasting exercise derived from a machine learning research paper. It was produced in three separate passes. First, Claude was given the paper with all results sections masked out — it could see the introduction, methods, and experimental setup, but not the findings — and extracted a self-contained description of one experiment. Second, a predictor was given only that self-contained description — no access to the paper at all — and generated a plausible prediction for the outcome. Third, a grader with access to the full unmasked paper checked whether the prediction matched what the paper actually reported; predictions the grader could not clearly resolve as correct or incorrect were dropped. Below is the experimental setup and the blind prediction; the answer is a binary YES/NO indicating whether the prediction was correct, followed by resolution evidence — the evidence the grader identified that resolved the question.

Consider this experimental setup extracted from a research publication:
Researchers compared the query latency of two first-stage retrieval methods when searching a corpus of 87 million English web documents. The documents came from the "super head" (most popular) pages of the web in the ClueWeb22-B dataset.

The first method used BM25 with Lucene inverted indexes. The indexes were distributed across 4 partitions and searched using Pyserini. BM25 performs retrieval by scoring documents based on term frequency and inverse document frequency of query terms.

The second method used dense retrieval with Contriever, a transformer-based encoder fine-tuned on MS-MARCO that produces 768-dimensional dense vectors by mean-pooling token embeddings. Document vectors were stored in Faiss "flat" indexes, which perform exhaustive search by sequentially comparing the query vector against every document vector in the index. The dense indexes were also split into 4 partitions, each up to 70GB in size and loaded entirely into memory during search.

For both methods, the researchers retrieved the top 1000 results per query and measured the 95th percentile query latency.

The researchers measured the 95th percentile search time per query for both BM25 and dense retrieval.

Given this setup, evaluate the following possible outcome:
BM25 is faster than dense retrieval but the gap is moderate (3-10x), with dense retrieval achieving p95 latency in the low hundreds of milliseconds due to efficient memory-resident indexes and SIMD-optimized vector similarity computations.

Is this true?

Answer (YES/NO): NO